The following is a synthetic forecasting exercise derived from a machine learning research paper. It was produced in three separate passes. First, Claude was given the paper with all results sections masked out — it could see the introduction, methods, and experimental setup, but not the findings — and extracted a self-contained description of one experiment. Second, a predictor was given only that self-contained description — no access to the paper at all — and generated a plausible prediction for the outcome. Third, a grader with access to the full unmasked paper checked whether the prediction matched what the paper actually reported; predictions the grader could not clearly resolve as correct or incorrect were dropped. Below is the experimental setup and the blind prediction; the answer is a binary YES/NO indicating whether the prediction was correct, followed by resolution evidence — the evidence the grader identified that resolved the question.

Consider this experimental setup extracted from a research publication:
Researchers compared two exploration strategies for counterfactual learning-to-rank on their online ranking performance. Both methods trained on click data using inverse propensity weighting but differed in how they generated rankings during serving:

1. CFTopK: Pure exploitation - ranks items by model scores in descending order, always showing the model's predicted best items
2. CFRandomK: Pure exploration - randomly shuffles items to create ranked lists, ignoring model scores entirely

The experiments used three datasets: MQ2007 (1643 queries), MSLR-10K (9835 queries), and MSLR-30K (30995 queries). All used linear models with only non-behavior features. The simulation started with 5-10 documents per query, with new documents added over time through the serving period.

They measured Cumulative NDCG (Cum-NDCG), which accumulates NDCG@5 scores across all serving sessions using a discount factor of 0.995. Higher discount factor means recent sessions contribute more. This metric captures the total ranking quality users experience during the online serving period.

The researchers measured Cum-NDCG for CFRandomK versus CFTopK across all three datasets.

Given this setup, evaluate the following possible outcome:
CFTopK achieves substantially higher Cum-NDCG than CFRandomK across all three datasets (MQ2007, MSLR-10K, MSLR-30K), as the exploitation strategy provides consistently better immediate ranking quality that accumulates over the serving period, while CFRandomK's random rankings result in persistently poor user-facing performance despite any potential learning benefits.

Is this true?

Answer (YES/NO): YES